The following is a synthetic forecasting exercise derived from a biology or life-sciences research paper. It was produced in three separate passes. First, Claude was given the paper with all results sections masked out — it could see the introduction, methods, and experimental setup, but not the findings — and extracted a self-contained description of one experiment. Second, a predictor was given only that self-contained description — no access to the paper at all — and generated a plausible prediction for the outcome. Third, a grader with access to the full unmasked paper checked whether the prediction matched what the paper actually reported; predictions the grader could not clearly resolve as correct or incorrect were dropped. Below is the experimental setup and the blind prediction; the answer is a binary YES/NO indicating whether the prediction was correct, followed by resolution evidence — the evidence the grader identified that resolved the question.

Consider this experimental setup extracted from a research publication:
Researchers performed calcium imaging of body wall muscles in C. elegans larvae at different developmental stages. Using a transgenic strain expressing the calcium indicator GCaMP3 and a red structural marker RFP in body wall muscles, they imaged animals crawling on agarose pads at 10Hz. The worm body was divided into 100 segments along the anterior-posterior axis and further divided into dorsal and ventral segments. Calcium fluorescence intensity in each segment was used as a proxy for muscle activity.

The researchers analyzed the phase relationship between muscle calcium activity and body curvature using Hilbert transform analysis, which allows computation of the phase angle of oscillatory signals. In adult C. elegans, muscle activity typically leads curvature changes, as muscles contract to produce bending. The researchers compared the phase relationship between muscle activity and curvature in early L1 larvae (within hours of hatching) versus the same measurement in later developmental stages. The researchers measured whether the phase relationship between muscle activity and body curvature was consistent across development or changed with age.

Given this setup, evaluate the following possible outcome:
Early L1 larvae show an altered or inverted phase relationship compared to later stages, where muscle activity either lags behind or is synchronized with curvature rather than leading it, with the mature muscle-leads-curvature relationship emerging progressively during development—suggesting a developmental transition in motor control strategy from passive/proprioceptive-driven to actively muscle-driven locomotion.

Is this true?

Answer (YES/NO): NO